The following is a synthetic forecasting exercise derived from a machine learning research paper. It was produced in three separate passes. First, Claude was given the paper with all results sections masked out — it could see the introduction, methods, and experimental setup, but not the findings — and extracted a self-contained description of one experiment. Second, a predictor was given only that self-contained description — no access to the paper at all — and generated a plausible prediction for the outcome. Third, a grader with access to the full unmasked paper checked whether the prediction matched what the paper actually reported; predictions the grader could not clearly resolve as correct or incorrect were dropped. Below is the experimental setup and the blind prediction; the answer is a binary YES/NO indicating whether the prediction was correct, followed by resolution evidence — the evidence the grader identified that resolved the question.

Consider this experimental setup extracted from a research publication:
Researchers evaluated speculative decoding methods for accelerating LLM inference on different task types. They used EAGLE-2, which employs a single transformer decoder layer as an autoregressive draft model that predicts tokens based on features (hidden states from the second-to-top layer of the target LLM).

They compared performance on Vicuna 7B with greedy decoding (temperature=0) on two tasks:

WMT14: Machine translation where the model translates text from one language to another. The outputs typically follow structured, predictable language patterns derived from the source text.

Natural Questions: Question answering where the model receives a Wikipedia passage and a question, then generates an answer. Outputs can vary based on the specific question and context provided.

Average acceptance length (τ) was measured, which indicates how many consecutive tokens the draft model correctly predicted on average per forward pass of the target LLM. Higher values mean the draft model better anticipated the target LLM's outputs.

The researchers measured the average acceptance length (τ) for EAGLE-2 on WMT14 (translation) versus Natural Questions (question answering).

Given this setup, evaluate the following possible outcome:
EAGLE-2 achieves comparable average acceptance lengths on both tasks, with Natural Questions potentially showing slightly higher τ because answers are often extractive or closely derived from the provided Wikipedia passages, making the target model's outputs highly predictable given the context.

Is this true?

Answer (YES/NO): NO